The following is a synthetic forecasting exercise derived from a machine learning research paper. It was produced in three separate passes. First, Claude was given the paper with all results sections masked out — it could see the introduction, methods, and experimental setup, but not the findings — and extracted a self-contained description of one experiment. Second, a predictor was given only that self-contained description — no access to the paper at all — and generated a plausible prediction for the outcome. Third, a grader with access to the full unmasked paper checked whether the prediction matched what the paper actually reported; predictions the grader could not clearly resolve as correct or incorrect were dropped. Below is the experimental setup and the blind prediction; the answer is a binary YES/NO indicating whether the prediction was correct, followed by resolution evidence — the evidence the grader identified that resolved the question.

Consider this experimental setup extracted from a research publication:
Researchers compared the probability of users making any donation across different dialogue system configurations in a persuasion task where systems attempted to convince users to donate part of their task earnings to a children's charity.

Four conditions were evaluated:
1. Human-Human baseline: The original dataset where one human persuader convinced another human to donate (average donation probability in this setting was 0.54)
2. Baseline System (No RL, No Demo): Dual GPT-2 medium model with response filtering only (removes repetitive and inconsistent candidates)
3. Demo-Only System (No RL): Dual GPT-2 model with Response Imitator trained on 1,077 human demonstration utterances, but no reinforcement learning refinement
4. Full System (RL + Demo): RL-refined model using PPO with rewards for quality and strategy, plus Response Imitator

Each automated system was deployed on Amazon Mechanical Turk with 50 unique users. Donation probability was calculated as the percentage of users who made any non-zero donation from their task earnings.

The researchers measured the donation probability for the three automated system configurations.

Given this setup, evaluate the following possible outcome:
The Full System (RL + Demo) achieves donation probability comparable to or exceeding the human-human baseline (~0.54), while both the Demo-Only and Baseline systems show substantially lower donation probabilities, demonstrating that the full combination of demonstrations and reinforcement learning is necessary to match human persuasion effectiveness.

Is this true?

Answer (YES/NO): NO